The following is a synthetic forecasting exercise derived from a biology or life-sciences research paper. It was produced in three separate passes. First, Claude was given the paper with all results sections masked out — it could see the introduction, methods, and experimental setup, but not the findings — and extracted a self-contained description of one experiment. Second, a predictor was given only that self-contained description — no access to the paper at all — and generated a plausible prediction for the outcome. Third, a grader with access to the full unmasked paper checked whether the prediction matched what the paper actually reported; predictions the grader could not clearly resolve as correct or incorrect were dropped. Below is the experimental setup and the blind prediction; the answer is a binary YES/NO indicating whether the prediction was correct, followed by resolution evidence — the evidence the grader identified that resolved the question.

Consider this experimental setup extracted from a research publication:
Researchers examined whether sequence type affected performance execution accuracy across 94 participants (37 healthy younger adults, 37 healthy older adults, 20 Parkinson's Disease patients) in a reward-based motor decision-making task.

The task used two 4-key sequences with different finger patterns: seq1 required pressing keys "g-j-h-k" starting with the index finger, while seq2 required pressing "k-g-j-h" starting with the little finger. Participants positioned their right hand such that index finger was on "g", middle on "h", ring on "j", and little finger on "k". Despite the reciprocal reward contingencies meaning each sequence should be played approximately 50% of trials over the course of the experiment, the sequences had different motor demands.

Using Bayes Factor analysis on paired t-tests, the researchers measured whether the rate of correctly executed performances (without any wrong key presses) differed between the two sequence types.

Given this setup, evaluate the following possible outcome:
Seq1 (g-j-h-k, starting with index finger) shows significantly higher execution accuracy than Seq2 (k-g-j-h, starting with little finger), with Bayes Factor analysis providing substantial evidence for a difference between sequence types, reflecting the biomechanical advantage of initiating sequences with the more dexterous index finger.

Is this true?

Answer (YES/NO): YES